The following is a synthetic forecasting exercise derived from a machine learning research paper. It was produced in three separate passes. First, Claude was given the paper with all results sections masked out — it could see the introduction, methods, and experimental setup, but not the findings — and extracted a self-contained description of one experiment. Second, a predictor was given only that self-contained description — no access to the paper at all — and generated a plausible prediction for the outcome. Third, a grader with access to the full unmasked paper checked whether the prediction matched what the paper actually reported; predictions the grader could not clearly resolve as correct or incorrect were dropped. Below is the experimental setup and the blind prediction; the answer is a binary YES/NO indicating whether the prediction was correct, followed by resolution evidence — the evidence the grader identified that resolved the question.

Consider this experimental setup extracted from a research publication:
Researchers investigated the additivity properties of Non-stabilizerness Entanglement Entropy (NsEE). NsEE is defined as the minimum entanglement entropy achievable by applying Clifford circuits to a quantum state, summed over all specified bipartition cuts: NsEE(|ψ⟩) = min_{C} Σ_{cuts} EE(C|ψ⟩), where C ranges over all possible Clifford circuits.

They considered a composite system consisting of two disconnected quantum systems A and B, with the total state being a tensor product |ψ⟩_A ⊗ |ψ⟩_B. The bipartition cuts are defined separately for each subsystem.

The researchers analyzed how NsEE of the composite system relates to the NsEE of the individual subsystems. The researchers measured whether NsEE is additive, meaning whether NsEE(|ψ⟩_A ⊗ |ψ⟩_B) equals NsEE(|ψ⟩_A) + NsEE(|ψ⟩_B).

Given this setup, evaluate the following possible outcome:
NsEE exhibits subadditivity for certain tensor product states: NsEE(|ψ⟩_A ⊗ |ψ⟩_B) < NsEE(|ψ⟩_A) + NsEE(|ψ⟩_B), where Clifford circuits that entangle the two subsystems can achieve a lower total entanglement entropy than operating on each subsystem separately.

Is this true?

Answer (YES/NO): NO